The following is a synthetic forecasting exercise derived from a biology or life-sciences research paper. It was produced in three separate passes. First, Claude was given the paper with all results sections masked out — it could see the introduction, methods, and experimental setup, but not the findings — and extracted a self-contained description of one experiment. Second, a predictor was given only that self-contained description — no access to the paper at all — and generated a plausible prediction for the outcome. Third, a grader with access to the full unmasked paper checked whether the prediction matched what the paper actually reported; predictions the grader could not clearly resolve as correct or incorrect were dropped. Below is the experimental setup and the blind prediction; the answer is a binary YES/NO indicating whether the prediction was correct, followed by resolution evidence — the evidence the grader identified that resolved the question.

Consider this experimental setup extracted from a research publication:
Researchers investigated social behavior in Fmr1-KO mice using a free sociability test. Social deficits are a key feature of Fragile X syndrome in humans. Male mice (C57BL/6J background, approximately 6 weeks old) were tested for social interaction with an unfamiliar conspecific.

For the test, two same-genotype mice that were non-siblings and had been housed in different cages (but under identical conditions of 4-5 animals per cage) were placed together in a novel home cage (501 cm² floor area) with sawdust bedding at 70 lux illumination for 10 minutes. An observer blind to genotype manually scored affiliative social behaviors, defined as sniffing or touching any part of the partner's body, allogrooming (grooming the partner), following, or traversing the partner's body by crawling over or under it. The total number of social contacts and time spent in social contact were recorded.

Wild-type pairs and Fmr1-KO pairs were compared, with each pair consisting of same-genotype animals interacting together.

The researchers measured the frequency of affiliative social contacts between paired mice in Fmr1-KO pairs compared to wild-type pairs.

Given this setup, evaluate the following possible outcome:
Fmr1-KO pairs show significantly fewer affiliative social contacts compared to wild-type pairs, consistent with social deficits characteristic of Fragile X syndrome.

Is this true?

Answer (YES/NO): NO